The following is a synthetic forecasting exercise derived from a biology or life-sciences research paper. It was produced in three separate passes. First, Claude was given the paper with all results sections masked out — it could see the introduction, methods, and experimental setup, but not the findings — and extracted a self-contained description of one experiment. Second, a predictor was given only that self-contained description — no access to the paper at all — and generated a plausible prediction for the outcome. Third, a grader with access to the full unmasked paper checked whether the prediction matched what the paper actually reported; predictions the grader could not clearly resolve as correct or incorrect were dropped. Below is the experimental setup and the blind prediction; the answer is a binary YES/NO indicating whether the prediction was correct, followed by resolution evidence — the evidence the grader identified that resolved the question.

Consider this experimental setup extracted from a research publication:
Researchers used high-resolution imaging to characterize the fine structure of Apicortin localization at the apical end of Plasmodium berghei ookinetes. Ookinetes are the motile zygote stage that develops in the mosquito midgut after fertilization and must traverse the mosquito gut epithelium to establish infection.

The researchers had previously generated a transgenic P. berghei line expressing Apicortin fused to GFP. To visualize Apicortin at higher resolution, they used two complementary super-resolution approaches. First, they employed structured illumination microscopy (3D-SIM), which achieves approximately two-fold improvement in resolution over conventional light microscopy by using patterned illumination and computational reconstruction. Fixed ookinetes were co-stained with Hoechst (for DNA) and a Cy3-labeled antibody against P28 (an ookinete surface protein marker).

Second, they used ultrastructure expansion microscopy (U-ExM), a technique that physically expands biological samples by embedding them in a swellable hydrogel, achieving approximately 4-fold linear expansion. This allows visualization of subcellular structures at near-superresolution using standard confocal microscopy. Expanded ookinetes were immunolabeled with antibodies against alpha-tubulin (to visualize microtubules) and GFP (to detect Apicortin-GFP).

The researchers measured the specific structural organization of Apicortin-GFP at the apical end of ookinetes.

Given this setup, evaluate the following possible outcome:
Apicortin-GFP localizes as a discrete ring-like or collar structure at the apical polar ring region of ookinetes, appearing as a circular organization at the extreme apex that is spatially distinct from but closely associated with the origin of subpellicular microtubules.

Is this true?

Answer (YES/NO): YES